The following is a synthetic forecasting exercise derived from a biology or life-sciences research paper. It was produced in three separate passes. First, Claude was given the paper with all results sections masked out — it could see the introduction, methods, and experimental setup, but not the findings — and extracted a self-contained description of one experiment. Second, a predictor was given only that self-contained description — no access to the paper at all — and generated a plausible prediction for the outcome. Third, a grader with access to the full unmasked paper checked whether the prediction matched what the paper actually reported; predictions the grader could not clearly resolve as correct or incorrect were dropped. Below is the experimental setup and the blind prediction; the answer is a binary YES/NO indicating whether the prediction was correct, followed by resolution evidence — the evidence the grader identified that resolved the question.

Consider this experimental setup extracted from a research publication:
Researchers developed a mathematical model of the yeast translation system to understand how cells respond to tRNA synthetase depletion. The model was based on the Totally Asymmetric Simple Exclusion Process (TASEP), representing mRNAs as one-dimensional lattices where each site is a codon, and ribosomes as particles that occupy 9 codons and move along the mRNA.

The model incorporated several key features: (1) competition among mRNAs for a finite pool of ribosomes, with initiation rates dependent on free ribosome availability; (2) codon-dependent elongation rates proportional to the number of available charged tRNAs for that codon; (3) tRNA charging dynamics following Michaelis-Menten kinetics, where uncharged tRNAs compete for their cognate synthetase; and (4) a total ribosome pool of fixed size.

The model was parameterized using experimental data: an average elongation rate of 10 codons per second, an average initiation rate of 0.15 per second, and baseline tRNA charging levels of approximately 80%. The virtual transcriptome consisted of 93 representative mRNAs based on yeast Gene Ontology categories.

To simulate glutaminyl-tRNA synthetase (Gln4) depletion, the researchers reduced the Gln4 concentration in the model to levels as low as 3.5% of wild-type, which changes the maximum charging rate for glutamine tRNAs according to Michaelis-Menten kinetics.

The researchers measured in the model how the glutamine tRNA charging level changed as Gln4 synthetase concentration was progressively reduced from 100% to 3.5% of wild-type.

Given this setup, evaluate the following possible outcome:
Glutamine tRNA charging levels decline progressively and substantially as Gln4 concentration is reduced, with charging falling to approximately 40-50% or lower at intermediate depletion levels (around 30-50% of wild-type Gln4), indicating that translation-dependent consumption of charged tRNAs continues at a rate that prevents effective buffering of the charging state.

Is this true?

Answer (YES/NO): NO